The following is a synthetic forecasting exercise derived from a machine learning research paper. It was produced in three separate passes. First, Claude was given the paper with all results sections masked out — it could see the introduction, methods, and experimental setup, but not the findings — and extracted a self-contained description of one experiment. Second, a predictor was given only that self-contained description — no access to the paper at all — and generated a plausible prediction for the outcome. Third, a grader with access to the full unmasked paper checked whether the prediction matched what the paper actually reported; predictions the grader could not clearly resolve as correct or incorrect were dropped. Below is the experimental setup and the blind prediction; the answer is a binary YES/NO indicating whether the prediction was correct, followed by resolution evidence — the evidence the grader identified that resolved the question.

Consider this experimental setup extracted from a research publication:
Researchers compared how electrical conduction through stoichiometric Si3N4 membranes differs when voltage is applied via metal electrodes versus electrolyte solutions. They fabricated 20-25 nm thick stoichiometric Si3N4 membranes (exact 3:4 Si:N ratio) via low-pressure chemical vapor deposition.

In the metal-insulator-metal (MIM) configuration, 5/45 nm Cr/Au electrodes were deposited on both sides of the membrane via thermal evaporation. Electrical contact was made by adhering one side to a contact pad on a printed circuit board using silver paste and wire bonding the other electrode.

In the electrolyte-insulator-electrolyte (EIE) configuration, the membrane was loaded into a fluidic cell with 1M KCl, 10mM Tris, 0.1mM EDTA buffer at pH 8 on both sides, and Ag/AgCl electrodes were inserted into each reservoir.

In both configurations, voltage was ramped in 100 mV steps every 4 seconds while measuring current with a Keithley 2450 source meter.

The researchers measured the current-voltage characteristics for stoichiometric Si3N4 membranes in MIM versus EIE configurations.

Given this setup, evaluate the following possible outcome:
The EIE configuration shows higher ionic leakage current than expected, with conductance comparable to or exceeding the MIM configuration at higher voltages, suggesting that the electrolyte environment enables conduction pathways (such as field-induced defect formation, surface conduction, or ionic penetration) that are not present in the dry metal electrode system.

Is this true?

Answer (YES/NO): NO